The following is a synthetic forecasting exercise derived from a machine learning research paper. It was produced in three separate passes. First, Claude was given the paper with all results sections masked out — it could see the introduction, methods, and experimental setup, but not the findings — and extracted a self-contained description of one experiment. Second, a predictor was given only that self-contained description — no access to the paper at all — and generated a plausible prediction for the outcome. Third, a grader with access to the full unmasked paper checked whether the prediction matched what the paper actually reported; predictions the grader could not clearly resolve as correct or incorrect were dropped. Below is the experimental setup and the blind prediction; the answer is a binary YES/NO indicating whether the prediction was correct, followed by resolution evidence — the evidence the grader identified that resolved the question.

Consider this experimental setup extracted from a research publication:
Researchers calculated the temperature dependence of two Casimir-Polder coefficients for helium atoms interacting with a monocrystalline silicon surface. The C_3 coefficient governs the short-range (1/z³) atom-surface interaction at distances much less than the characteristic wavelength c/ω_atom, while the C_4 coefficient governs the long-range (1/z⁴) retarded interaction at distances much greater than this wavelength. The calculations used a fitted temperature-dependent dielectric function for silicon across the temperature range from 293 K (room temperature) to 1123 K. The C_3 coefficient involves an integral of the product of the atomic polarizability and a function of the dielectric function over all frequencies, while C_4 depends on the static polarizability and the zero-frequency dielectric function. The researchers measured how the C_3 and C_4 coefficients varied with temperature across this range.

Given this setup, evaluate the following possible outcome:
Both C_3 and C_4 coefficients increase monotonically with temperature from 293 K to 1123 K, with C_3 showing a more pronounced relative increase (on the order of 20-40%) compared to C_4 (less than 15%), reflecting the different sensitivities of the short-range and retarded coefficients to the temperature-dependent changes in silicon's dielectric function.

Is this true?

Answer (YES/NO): NO